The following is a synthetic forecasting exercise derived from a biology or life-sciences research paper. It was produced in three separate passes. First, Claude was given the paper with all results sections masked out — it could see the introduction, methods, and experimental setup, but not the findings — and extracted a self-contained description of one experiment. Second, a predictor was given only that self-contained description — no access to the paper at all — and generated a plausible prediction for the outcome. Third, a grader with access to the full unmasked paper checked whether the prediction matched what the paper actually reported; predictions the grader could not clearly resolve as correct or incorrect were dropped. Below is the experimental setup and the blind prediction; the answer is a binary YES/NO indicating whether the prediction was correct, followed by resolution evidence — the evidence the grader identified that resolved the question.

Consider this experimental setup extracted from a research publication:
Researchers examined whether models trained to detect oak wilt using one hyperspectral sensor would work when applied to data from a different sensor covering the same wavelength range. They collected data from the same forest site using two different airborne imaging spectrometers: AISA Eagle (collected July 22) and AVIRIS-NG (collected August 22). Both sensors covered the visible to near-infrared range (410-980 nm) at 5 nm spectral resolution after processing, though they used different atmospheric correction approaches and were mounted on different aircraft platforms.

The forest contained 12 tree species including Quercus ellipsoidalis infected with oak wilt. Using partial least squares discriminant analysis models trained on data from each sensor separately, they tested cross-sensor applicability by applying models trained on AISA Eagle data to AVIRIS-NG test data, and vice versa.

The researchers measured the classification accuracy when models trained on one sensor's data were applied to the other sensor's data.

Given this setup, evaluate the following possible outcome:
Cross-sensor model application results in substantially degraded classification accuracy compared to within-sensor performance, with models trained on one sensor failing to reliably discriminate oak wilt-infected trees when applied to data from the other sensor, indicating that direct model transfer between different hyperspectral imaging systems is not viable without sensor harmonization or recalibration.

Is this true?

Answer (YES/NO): YES